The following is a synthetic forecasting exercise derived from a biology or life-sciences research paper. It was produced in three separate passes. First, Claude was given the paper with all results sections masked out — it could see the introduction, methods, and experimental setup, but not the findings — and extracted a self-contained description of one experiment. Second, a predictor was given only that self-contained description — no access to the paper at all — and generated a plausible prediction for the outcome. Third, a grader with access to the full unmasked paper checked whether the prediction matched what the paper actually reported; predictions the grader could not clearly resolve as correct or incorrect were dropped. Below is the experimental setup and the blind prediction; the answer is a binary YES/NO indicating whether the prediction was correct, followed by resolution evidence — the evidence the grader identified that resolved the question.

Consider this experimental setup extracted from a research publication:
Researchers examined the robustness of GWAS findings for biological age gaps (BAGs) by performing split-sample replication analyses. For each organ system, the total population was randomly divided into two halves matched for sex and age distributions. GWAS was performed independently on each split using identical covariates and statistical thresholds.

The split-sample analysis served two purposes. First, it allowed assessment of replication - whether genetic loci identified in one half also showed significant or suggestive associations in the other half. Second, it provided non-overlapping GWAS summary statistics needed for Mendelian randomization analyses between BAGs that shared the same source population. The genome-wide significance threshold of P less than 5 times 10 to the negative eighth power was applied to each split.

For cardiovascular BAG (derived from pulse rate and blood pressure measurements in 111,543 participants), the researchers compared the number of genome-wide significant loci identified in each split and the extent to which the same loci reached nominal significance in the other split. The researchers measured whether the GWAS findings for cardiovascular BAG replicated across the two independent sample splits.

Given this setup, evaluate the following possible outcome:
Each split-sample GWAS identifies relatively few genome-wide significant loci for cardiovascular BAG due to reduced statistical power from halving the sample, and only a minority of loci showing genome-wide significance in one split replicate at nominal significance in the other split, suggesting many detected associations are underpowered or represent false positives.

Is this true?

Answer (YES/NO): NO